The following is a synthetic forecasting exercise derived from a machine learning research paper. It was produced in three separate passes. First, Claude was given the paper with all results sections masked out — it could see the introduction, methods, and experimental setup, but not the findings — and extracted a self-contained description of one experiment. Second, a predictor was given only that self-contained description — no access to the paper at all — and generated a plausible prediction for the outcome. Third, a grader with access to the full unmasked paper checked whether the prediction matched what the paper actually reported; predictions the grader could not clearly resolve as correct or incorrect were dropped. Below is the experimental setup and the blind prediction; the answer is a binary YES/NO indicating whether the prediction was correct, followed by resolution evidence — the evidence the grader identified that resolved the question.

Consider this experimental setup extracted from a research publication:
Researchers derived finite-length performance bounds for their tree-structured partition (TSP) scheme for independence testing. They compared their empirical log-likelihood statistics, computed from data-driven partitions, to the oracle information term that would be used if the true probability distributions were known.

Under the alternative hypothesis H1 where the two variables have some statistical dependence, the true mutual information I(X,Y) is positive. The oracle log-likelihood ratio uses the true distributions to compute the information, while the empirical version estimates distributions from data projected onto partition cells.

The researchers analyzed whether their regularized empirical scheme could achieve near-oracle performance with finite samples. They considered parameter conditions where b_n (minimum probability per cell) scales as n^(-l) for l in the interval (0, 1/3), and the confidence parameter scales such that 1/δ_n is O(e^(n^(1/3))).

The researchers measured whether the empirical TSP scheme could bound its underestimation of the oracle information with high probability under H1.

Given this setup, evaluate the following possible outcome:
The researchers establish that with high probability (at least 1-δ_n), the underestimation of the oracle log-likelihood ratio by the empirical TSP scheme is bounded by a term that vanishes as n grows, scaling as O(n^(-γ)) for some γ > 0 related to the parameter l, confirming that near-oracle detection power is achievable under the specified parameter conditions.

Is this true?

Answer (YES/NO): NO